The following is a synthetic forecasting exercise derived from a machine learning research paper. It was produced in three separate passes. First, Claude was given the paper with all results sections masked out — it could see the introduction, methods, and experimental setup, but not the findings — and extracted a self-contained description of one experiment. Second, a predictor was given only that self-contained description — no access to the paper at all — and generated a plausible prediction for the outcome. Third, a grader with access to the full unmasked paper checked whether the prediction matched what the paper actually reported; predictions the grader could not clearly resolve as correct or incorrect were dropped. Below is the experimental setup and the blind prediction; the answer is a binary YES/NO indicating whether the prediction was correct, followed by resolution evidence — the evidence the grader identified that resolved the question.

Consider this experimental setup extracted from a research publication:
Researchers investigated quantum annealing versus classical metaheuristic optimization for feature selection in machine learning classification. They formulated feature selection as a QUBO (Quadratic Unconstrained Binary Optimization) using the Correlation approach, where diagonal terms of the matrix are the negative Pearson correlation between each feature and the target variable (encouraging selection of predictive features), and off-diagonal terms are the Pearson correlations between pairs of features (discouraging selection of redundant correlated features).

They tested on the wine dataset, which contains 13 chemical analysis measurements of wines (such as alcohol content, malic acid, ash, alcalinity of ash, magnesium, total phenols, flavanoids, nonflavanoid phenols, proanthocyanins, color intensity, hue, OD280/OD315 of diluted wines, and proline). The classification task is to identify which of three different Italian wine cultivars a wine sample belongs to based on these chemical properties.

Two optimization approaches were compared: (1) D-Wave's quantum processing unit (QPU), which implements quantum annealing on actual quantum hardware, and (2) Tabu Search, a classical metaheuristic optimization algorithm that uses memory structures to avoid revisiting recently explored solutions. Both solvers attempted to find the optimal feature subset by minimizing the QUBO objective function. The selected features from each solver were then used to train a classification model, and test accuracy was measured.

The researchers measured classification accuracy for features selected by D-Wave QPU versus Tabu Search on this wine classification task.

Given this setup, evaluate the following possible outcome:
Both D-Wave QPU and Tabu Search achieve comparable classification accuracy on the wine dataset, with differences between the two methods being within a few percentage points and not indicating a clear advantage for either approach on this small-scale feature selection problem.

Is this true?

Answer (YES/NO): NO